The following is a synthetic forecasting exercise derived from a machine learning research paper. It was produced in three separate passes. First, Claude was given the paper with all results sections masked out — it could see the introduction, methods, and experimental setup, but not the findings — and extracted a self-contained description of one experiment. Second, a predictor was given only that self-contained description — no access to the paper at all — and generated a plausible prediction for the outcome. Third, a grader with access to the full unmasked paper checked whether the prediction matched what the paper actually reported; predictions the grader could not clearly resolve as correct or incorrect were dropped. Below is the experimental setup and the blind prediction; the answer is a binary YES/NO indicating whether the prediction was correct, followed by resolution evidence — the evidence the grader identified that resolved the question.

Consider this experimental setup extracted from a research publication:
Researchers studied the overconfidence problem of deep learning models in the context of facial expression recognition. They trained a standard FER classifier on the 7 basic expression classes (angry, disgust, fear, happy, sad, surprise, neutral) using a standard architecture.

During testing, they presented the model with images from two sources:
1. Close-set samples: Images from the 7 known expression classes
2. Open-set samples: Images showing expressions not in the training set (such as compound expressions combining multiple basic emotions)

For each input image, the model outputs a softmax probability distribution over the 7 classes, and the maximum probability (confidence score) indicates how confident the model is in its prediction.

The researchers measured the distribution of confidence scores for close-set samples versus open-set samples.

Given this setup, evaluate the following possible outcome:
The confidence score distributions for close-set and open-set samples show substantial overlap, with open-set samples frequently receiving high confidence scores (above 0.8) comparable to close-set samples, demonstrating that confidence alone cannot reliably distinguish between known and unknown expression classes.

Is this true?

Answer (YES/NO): YES